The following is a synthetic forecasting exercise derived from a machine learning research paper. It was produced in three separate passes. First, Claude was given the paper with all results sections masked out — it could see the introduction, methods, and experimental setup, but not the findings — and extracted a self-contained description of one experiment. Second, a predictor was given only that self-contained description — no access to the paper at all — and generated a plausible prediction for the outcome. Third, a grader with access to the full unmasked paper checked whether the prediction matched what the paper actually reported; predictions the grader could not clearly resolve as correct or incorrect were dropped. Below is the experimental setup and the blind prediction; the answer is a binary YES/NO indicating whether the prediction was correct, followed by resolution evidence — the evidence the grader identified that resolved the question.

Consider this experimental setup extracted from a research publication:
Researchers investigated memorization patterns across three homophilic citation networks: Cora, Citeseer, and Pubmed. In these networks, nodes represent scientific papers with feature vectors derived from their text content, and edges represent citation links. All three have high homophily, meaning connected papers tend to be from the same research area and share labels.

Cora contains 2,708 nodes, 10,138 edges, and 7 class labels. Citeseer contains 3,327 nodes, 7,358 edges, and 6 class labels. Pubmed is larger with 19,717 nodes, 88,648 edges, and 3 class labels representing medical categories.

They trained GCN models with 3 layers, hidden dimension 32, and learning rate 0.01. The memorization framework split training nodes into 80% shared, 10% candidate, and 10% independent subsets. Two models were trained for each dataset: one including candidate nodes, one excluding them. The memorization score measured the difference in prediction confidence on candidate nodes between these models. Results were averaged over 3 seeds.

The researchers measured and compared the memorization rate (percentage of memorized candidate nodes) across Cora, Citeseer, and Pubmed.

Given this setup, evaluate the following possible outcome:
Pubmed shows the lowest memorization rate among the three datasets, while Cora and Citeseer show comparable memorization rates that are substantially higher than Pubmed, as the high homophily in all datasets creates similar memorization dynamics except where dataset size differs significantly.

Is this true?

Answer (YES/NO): NO